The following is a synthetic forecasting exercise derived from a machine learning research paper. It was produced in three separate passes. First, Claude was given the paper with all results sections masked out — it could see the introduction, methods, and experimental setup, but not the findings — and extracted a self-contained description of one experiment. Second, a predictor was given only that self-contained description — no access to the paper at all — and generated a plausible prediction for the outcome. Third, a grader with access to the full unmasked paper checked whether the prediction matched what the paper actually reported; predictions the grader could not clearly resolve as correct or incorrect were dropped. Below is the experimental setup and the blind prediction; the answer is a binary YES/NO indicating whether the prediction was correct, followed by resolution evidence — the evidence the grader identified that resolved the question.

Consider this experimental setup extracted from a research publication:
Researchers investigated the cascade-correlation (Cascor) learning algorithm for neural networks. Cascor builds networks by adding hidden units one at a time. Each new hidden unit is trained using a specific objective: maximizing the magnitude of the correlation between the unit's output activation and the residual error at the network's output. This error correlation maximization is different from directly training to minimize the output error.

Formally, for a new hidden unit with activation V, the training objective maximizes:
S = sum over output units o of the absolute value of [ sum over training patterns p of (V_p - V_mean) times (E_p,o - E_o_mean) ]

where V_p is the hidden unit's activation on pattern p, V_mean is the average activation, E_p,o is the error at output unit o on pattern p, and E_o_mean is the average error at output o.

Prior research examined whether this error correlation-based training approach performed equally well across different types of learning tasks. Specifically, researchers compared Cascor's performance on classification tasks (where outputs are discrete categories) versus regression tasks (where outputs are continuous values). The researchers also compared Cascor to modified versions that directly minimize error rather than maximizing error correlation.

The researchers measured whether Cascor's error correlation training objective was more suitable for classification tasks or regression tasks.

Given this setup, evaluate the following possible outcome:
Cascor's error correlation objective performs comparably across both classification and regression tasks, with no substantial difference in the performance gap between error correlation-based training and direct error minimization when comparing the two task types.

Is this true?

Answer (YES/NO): NO